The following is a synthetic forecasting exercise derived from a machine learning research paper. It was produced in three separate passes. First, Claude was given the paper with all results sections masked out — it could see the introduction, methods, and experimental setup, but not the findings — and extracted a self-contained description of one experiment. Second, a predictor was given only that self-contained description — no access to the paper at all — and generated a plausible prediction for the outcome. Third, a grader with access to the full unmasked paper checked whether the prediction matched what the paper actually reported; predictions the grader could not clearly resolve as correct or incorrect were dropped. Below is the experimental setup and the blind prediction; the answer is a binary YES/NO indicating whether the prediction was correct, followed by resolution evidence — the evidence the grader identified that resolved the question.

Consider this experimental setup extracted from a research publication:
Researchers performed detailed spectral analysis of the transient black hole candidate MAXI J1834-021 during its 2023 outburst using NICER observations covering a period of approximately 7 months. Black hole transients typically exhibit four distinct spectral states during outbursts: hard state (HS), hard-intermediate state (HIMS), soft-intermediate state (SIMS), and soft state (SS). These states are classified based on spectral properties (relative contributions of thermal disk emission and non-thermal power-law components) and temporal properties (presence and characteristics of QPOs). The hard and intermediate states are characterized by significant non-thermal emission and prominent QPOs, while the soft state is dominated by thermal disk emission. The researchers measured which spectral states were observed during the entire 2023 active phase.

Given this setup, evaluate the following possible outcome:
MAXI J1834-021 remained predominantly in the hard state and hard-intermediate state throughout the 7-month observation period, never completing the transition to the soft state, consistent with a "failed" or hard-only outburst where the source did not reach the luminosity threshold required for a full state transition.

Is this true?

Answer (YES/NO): YES